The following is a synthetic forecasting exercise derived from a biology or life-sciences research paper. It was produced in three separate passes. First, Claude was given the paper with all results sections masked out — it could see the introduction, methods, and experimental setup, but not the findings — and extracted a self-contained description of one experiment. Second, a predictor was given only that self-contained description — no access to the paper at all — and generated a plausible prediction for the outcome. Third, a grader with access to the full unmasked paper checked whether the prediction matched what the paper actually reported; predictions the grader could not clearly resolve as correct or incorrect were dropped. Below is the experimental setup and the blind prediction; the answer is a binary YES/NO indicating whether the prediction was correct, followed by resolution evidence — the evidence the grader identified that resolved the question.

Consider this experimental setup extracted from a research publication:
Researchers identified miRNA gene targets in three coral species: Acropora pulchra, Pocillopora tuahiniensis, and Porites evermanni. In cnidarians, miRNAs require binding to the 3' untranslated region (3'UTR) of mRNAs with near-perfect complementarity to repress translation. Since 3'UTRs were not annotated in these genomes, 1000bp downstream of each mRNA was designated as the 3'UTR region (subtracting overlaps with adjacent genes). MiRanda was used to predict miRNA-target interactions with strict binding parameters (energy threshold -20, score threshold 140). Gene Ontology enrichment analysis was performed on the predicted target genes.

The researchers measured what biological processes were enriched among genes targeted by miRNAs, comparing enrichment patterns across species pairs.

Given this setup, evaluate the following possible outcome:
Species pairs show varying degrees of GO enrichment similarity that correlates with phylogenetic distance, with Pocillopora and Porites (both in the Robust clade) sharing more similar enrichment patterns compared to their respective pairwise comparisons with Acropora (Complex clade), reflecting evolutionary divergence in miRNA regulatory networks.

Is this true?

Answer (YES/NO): NO